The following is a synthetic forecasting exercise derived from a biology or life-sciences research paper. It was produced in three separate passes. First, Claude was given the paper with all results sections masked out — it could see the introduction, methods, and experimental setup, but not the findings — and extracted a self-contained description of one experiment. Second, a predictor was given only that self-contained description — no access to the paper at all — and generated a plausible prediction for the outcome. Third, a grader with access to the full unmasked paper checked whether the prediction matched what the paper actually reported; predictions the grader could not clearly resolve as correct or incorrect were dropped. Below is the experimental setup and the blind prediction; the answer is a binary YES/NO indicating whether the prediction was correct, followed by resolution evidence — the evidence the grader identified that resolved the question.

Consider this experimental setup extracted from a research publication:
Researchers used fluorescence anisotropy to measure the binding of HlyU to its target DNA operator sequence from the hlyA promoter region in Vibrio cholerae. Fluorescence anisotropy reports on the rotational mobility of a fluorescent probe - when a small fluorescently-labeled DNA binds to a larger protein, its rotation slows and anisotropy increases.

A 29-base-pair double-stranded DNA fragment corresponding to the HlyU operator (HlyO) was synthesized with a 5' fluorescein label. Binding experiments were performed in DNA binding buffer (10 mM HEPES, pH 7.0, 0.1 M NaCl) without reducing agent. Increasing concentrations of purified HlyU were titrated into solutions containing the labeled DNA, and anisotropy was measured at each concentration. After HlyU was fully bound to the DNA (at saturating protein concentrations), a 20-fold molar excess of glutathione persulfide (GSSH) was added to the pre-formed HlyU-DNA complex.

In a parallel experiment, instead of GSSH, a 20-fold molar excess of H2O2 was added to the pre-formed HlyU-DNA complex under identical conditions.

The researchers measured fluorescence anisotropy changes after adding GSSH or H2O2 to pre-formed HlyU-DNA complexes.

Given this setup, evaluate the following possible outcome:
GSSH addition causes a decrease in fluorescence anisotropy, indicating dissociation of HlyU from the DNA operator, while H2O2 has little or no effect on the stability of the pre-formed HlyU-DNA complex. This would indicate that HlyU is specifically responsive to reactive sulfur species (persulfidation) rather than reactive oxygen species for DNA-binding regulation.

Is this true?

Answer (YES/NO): YES